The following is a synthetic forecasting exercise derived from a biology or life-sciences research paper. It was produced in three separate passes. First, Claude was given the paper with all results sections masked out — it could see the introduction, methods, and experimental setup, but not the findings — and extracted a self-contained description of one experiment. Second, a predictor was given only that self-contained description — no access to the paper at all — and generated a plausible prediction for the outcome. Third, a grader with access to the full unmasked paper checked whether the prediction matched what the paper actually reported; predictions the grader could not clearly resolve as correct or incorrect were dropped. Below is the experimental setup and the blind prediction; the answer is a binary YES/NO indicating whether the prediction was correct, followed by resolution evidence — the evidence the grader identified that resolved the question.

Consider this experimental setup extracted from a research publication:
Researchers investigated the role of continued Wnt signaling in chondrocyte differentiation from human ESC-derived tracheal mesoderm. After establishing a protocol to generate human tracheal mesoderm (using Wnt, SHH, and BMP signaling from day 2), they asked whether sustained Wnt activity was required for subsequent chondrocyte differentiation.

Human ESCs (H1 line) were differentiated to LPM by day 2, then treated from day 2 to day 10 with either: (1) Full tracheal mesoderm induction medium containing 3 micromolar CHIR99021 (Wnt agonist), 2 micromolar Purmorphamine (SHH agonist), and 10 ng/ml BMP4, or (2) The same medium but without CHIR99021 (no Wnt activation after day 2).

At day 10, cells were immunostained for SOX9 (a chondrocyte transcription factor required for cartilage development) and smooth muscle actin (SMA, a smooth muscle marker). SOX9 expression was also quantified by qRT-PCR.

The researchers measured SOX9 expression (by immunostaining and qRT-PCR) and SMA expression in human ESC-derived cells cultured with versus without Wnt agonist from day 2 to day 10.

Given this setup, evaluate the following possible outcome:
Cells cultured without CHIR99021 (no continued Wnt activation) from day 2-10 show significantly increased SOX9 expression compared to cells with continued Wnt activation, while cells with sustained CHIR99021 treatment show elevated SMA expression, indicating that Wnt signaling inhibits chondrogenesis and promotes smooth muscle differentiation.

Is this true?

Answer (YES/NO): NO